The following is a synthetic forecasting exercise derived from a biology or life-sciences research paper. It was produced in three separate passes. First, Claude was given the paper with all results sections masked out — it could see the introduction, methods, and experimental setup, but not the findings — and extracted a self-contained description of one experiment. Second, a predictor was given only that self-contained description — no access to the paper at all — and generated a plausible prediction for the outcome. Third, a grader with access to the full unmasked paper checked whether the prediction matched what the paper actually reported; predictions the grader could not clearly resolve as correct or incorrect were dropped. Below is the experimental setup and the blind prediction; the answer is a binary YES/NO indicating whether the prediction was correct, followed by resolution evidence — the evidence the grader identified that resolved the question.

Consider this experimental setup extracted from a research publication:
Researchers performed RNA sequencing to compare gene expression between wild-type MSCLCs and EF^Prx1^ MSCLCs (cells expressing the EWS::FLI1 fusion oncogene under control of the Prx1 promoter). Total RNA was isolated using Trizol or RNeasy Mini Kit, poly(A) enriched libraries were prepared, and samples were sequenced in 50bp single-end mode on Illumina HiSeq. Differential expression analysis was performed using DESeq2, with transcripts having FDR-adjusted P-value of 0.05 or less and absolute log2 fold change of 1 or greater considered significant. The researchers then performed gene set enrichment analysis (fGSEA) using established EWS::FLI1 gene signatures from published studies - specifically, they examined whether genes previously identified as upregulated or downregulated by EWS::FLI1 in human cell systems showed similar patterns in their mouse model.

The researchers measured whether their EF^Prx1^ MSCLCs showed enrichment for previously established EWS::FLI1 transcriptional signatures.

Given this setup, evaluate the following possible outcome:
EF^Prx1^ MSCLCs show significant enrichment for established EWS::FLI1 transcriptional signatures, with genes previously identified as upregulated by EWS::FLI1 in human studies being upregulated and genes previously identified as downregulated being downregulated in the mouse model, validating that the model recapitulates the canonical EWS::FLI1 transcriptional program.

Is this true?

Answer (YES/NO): NO